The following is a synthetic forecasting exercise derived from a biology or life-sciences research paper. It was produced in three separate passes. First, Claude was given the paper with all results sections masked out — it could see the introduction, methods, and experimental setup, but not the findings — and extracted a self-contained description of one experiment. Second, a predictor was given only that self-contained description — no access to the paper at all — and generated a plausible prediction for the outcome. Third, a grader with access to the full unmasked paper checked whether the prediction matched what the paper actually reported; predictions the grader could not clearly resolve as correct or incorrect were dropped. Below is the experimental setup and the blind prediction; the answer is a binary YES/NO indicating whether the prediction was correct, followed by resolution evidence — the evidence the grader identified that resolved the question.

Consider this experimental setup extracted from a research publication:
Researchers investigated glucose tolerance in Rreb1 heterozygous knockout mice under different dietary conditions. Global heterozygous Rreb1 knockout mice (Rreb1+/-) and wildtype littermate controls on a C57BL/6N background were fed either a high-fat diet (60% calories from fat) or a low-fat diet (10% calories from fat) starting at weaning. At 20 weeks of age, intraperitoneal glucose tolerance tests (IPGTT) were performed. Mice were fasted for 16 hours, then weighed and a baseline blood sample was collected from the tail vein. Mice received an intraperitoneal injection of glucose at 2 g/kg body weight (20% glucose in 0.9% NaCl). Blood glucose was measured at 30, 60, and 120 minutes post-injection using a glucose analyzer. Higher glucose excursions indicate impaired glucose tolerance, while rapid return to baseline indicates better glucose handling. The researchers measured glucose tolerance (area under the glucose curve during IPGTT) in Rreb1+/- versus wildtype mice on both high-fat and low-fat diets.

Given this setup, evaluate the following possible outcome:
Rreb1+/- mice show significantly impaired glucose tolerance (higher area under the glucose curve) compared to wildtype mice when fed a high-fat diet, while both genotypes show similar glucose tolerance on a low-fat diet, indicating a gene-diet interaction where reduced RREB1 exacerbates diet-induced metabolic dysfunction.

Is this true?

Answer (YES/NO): NO